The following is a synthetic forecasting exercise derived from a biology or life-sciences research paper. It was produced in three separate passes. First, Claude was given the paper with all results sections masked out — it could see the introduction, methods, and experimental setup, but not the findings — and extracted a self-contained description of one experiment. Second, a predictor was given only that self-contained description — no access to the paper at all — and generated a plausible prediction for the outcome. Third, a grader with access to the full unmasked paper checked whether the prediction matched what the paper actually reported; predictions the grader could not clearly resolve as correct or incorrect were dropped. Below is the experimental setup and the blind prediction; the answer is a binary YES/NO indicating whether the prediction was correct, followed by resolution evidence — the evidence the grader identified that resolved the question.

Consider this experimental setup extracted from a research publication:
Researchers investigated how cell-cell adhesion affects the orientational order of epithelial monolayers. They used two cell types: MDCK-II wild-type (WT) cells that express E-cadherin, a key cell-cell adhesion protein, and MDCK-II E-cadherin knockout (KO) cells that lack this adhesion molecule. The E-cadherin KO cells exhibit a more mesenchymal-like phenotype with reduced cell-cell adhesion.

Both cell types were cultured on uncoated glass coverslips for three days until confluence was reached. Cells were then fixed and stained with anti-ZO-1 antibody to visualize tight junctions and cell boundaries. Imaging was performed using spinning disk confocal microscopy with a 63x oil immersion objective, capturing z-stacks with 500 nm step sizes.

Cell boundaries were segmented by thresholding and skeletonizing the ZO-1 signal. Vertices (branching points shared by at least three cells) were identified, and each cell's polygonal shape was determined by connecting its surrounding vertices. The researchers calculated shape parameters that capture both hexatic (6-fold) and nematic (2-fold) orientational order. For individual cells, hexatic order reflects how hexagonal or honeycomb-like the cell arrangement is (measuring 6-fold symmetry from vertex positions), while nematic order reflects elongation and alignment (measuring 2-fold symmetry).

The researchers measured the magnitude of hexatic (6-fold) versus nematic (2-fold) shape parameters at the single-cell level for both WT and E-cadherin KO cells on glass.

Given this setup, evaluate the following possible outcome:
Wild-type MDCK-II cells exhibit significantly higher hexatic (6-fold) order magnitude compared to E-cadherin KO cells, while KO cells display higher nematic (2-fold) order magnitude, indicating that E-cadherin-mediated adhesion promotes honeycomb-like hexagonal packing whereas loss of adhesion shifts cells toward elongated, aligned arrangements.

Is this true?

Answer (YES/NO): NO